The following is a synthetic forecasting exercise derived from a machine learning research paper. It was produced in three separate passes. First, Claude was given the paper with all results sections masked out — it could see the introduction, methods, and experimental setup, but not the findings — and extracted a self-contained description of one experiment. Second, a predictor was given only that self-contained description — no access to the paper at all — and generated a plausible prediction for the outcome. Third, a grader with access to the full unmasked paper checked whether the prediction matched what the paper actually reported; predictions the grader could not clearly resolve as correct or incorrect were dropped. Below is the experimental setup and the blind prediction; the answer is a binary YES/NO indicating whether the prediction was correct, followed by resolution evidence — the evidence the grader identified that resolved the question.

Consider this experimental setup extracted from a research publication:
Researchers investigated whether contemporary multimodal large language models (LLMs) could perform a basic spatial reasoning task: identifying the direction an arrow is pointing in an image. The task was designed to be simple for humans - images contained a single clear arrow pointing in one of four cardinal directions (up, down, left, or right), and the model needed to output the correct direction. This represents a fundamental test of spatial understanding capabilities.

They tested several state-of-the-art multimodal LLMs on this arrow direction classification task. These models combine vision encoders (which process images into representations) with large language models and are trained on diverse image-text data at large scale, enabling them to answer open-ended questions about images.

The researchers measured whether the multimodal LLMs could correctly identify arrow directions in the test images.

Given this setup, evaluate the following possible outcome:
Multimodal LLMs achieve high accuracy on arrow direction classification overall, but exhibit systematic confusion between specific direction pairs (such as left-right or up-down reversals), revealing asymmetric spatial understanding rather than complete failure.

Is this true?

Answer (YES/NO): NO